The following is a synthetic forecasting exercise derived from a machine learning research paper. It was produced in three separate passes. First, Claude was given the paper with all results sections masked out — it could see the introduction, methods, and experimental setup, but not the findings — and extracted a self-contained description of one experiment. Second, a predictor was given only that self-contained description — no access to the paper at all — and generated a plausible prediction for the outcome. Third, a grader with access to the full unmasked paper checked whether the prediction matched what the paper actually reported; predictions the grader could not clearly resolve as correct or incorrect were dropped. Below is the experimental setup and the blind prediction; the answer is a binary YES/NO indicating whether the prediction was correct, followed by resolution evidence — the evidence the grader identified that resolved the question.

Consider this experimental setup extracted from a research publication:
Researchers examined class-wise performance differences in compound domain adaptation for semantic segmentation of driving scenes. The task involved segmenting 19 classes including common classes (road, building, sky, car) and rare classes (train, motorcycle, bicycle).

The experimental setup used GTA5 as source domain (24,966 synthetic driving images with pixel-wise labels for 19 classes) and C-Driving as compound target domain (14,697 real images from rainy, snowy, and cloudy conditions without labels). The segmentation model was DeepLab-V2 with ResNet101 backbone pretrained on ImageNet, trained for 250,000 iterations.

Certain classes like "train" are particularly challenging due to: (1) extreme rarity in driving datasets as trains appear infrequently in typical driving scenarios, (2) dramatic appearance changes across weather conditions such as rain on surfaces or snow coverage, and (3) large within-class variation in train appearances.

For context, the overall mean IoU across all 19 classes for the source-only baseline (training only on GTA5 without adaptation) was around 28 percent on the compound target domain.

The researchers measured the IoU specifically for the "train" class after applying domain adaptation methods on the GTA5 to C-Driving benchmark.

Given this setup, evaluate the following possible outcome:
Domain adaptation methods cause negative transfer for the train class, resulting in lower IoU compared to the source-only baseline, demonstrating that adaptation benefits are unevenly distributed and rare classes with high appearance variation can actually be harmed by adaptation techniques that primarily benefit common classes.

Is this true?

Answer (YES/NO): NO